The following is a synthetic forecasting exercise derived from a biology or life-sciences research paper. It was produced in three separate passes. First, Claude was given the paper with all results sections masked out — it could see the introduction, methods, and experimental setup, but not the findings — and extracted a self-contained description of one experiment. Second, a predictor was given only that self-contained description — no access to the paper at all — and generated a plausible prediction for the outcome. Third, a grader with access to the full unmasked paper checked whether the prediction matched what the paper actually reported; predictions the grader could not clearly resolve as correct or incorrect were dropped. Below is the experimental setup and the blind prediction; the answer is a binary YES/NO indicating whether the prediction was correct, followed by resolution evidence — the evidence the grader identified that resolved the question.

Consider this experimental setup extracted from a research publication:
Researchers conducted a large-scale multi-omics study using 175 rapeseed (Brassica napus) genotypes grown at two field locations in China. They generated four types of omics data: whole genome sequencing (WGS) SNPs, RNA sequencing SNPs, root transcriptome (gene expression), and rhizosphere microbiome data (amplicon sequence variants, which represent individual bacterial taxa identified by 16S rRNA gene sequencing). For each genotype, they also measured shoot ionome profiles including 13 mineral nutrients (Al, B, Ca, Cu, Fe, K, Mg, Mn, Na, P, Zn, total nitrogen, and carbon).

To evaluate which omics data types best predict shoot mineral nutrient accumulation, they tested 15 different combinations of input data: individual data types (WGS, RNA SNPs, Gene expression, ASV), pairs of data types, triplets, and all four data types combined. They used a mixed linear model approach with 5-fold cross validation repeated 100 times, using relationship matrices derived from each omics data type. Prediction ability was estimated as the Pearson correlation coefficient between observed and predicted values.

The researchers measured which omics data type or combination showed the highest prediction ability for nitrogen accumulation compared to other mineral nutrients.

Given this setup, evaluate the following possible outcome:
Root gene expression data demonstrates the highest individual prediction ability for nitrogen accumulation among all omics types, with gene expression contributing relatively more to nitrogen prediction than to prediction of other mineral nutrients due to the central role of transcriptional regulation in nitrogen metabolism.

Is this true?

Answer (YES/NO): NO